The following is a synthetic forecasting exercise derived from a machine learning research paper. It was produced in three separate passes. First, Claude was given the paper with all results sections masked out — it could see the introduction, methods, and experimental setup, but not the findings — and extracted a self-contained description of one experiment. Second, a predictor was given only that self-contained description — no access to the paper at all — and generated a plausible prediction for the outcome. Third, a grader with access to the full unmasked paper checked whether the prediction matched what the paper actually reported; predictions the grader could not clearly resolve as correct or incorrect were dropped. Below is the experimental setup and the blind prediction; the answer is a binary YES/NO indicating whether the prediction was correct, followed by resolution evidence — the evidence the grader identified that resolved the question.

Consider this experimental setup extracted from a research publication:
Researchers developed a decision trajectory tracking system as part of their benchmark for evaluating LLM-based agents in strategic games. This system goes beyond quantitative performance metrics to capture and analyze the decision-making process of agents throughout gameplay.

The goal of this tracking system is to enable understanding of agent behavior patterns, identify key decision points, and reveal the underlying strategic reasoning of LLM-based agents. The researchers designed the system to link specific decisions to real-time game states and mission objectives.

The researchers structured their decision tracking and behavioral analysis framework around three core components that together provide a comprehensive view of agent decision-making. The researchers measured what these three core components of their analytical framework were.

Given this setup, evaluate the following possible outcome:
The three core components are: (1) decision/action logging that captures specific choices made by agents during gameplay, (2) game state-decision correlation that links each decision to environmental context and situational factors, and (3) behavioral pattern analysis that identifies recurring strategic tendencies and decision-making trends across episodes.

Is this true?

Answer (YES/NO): NO